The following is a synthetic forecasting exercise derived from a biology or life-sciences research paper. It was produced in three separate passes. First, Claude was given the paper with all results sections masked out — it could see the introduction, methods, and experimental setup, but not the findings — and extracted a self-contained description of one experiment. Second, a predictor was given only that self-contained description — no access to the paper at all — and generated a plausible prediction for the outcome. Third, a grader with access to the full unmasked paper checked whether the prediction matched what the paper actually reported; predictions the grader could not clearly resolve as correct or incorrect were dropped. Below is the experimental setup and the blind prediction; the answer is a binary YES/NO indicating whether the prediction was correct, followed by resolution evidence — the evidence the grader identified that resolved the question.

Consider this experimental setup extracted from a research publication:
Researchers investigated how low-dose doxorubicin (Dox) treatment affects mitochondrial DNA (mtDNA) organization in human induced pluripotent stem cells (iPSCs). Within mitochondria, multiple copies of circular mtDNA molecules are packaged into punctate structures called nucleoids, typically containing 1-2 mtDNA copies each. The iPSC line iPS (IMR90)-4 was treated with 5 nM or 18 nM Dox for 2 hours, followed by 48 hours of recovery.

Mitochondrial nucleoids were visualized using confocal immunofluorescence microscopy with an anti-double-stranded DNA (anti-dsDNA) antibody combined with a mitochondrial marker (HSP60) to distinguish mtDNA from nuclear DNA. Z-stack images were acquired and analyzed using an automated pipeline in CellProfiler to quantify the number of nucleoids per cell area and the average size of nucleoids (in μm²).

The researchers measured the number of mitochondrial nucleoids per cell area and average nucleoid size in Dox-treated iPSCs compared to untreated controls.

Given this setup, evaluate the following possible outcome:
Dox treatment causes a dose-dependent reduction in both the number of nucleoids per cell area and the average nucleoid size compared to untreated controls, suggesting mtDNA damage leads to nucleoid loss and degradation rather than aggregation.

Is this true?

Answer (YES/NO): NO